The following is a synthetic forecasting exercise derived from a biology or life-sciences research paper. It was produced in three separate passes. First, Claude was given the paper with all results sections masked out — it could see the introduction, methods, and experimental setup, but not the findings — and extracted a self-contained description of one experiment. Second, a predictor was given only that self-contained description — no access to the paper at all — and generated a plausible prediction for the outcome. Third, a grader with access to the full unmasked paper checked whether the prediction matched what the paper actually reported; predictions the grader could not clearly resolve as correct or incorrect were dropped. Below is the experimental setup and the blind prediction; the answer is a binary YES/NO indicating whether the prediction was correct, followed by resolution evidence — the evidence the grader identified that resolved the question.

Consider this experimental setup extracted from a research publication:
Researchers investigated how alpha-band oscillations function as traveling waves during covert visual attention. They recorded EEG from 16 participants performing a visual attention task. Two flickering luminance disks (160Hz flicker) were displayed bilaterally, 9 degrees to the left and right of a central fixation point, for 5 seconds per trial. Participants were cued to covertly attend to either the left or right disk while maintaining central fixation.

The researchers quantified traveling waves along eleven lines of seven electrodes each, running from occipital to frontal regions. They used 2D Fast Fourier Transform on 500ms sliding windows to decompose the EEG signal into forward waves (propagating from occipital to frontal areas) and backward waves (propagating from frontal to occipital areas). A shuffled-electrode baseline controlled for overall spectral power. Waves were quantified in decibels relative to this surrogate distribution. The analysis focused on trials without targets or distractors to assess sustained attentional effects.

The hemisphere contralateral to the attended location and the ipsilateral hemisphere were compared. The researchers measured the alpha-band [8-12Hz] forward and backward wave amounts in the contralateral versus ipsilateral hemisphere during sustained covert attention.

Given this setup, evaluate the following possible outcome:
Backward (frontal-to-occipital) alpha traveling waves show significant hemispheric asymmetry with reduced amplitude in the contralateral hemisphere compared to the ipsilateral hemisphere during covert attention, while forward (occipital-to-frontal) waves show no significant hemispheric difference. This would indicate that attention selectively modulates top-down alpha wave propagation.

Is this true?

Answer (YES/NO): NO